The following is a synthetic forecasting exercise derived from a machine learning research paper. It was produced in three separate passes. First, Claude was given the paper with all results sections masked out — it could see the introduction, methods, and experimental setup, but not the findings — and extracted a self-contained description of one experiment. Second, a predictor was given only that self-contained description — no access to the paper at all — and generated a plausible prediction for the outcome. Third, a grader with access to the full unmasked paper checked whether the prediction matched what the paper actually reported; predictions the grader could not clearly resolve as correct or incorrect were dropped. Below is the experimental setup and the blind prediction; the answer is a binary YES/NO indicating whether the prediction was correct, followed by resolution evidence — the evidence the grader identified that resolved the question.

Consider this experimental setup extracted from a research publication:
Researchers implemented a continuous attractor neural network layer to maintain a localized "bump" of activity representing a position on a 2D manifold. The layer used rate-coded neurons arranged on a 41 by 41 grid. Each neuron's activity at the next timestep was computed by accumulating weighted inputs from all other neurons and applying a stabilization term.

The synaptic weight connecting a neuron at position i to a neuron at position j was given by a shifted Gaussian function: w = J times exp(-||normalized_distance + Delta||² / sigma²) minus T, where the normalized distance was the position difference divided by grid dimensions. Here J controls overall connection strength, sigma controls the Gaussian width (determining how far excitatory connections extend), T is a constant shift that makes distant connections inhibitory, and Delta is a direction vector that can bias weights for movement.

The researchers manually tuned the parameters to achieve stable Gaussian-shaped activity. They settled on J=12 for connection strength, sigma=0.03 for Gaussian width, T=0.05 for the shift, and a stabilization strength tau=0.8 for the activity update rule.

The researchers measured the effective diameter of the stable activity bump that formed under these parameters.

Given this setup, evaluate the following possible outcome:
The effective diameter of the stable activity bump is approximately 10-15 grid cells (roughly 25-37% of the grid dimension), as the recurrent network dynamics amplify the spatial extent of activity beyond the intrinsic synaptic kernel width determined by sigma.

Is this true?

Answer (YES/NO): YES